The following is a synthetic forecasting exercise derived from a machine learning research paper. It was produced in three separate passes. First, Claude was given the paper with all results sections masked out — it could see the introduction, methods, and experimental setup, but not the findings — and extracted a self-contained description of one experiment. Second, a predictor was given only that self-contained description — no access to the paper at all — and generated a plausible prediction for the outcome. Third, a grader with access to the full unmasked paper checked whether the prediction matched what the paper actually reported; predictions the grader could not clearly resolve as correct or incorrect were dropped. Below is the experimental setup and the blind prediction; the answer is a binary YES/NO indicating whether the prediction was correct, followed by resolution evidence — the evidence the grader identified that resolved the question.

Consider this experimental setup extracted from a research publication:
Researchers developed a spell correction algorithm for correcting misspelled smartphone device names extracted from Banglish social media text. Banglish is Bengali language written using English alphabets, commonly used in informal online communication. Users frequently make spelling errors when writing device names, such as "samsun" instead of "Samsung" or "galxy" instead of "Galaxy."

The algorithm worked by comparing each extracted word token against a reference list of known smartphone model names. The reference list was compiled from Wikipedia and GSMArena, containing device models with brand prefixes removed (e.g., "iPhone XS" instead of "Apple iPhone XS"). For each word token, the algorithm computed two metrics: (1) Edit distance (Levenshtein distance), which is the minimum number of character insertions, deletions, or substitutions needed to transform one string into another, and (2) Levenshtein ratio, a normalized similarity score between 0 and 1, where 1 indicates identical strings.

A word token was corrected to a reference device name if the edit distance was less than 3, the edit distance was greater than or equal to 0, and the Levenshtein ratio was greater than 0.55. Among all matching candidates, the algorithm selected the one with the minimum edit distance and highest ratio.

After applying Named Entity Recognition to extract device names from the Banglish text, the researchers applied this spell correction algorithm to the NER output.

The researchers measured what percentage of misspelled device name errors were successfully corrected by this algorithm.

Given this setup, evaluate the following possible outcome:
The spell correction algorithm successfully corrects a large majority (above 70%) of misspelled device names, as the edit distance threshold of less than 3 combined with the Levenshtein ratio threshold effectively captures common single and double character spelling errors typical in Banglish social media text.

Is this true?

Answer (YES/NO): YES